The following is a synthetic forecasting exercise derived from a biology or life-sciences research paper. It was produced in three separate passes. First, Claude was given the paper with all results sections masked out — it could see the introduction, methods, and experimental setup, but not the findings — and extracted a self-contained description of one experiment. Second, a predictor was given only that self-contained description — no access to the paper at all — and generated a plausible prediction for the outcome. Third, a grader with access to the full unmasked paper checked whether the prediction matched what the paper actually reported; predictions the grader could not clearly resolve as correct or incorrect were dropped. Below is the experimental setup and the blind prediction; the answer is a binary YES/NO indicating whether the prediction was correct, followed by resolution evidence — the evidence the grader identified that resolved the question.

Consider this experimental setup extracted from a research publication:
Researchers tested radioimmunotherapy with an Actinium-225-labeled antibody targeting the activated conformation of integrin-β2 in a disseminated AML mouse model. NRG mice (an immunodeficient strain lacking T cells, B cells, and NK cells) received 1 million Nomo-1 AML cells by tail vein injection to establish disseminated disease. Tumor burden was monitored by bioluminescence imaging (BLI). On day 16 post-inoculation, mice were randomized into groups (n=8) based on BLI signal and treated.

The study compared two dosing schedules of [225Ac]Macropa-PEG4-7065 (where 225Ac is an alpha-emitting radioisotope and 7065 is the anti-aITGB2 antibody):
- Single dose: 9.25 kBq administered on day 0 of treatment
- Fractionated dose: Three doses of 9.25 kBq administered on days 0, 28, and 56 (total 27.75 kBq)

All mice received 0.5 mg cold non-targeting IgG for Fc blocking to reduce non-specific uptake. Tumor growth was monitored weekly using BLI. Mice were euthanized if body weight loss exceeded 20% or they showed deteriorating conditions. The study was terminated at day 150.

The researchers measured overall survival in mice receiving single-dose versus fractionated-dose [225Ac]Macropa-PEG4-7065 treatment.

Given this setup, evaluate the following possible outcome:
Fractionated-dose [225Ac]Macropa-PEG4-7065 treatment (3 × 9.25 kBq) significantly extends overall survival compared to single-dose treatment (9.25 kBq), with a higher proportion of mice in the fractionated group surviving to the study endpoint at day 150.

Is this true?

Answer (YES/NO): NO